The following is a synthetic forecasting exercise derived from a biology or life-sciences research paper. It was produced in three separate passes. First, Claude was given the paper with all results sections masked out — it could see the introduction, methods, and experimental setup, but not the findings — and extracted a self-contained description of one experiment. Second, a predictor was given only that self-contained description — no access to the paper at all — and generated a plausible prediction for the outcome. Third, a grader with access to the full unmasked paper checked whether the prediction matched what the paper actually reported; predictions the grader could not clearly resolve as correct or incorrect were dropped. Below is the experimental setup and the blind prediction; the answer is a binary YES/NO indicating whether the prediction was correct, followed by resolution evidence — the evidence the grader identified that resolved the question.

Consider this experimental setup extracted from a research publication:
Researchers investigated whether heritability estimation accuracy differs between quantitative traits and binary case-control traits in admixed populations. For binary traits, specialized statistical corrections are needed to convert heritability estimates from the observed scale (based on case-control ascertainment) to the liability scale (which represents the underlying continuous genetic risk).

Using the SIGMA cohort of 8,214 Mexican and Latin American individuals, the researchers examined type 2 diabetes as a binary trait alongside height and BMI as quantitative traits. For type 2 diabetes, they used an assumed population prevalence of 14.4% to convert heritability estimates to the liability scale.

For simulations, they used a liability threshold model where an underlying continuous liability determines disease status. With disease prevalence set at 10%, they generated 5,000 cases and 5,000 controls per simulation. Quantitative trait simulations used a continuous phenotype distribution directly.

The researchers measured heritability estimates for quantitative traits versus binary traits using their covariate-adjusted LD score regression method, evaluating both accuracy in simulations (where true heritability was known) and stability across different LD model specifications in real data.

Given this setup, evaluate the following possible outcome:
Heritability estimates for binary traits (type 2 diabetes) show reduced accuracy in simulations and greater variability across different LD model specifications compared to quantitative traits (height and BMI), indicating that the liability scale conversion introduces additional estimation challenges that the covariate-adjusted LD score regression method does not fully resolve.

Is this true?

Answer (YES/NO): NO